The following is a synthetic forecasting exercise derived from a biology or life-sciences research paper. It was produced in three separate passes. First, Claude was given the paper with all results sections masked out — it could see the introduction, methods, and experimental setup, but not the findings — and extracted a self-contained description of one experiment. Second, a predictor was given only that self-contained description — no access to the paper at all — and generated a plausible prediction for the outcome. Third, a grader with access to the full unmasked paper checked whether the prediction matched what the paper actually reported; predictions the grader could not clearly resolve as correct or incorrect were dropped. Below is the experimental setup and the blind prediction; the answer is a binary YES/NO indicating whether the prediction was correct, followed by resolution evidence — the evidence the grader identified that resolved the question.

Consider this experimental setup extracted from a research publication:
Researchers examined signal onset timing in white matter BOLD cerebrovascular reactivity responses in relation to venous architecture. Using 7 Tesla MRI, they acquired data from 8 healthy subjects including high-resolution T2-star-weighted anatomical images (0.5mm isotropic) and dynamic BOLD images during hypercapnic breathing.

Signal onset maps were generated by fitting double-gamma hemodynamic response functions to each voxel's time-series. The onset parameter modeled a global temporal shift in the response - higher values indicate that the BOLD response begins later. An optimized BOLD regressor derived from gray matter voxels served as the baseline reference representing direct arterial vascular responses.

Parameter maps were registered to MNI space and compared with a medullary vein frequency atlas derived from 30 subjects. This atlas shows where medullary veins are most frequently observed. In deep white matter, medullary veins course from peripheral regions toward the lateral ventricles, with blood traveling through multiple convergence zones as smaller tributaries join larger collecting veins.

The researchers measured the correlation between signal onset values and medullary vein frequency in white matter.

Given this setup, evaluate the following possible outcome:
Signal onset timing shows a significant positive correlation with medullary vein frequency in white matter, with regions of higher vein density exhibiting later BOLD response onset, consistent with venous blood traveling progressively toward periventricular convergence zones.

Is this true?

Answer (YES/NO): YES